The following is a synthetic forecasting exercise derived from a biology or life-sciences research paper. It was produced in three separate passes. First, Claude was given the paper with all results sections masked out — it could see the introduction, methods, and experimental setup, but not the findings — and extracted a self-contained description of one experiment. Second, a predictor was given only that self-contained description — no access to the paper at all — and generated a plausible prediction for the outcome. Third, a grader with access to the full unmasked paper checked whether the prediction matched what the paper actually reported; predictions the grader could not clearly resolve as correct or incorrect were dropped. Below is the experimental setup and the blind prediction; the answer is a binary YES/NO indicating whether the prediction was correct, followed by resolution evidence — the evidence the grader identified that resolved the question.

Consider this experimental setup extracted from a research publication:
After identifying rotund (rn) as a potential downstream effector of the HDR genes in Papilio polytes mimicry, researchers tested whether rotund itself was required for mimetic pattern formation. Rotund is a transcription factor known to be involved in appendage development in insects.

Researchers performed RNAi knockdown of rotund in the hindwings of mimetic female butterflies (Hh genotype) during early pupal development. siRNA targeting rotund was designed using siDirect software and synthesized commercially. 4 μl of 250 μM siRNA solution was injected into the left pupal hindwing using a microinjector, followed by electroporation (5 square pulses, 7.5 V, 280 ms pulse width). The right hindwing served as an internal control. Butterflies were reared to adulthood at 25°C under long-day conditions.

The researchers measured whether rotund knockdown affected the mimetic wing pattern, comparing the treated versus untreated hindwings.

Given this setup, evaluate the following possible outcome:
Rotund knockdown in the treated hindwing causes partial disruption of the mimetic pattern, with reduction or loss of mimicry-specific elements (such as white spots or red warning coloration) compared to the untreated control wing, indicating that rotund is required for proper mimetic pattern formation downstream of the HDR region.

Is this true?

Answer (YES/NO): NO